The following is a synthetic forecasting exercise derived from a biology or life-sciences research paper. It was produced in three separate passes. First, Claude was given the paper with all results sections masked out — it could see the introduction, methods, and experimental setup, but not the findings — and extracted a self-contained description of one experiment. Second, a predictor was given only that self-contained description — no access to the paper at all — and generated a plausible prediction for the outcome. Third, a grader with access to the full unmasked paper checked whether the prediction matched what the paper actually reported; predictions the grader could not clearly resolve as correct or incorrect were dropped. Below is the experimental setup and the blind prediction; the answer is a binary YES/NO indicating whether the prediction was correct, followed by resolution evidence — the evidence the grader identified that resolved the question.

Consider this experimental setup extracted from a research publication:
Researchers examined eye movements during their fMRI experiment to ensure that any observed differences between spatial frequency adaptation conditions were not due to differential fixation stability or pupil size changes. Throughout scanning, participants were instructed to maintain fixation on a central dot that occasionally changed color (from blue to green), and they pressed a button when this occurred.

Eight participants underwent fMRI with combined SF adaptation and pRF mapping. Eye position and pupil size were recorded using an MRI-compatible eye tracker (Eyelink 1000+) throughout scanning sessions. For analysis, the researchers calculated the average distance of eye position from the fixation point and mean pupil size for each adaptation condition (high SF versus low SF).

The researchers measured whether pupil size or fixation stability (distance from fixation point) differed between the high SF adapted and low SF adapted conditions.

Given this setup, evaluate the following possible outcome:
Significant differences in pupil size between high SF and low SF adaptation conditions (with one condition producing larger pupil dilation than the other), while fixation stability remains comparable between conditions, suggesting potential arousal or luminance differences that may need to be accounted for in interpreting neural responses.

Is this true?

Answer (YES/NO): NO